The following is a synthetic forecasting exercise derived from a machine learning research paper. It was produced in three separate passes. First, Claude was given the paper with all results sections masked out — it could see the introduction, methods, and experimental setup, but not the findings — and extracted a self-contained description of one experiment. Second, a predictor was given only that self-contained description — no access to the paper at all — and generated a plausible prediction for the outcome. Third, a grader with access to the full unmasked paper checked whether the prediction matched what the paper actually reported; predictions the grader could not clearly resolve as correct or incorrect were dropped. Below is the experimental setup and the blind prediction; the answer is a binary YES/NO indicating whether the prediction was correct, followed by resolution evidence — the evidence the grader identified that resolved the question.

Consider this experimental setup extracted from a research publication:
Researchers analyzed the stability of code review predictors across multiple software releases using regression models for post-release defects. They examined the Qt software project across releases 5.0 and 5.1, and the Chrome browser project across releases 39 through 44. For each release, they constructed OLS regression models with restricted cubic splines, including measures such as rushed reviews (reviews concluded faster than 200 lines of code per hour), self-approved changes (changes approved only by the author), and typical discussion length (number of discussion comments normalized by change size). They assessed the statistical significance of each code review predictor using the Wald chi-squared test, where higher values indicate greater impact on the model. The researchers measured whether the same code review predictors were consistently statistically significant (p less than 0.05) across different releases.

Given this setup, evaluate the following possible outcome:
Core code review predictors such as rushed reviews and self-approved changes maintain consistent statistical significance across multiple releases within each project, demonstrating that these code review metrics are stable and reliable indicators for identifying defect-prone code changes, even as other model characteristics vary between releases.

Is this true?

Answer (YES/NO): NO